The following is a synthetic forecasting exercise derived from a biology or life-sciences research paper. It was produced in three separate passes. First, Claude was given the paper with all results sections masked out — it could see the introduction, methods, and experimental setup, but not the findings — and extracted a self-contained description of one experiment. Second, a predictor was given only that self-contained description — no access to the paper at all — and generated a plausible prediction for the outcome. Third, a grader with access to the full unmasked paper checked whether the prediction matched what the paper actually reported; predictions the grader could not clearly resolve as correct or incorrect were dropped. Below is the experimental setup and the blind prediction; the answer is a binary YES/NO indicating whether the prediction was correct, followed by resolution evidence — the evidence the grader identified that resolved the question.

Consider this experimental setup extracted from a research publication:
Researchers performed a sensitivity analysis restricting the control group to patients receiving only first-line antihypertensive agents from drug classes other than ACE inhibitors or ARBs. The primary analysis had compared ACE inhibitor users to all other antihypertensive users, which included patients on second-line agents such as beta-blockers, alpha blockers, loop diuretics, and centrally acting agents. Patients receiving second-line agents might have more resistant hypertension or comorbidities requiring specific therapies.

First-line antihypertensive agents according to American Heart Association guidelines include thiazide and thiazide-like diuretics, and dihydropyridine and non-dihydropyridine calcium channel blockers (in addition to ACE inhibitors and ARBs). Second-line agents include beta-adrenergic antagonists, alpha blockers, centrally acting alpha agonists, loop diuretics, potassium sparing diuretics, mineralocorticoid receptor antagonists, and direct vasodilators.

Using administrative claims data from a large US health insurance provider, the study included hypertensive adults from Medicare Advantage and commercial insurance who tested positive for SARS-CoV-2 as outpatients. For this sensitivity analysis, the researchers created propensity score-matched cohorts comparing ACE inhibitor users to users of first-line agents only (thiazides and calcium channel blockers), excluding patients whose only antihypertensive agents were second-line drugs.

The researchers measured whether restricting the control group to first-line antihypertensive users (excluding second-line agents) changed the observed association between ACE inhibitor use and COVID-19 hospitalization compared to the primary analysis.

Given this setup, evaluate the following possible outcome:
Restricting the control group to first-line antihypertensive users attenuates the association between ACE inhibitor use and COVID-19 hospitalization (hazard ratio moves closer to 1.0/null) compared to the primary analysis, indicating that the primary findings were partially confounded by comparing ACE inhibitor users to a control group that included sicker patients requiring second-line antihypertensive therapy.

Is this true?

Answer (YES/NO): NO